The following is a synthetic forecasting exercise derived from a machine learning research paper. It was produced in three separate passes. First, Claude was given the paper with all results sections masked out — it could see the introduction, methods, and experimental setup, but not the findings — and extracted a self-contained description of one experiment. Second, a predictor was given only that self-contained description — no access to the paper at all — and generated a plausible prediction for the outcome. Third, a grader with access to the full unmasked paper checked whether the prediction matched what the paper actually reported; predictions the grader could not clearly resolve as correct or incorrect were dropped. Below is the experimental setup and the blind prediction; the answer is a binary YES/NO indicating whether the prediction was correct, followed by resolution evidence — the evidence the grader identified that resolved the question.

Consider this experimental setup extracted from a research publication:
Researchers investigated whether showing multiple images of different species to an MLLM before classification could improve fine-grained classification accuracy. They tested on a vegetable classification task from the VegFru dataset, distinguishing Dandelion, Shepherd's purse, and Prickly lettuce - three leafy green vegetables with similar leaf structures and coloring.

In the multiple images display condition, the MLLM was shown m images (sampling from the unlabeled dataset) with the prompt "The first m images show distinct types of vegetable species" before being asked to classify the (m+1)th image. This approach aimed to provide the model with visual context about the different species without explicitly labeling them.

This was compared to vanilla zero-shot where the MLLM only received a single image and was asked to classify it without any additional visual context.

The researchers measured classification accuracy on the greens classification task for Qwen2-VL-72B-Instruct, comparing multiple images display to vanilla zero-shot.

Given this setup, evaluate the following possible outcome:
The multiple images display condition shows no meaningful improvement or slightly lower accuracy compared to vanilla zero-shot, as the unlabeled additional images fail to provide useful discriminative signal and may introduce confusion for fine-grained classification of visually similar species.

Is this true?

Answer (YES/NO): NO